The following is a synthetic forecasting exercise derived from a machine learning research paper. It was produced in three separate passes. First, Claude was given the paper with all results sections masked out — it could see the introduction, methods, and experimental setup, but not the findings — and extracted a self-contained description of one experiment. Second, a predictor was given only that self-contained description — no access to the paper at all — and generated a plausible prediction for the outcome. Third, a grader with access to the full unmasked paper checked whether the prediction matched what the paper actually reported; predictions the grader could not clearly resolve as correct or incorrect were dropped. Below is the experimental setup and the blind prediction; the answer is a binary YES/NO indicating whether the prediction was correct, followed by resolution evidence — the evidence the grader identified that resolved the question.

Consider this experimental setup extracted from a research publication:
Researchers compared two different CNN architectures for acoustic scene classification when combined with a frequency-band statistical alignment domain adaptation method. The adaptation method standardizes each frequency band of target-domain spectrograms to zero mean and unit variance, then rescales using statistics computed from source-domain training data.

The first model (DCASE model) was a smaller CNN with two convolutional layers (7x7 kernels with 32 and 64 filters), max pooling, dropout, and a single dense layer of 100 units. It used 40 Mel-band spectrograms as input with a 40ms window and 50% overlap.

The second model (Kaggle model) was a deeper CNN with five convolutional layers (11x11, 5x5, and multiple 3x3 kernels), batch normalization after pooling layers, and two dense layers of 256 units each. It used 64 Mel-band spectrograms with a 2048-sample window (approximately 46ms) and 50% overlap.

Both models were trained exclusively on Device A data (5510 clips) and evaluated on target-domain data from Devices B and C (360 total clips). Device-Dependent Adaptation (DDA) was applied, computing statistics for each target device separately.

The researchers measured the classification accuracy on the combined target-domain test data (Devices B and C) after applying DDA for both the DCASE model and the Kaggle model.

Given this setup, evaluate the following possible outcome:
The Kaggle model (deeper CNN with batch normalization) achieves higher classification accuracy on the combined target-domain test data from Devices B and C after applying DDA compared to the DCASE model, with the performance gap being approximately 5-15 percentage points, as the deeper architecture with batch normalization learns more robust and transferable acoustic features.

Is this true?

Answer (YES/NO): NO